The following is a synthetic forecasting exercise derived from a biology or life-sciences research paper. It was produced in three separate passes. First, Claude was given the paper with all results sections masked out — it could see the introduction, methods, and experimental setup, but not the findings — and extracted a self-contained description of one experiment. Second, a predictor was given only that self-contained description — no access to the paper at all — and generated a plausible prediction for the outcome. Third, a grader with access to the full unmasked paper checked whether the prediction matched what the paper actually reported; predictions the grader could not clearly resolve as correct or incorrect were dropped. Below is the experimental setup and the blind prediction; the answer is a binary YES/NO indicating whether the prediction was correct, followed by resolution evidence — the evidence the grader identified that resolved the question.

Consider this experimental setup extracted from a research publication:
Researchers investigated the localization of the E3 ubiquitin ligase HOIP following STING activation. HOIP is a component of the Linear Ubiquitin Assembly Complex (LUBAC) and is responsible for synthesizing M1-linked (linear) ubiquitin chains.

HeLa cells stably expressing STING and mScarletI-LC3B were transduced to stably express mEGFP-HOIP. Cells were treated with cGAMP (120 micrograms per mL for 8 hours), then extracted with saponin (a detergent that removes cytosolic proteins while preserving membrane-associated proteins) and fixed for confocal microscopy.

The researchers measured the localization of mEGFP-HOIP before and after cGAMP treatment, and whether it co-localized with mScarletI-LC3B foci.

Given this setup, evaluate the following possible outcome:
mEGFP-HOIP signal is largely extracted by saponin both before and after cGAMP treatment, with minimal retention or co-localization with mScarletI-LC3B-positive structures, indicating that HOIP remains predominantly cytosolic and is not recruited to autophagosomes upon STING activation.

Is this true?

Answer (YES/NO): NO